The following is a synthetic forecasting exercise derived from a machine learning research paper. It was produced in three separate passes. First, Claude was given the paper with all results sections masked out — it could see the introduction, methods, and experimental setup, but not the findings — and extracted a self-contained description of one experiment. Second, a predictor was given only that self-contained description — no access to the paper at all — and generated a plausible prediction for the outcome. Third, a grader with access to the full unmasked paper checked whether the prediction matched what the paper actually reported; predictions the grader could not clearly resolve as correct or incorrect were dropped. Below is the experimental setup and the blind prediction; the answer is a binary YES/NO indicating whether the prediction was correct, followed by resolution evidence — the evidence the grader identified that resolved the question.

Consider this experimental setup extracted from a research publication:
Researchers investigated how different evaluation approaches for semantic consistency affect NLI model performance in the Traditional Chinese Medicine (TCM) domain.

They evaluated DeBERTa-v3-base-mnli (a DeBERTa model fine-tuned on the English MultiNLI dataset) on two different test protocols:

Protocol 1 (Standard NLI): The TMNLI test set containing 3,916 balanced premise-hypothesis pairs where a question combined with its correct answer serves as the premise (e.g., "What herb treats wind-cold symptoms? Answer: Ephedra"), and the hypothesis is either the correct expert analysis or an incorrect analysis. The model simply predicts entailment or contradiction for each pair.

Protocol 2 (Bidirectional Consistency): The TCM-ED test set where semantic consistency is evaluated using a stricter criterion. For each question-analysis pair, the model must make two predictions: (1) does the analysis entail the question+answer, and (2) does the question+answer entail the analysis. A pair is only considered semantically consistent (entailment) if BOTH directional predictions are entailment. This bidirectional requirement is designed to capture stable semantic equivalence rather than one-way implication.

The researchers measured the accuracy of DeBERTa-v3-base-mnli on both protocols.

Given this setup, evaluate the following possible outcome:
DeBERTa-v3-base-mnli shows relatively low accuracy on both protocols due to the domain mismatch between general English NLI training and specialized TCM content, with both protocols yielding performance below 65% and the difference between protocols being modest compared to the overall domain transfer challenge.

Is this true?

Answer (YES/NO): NO